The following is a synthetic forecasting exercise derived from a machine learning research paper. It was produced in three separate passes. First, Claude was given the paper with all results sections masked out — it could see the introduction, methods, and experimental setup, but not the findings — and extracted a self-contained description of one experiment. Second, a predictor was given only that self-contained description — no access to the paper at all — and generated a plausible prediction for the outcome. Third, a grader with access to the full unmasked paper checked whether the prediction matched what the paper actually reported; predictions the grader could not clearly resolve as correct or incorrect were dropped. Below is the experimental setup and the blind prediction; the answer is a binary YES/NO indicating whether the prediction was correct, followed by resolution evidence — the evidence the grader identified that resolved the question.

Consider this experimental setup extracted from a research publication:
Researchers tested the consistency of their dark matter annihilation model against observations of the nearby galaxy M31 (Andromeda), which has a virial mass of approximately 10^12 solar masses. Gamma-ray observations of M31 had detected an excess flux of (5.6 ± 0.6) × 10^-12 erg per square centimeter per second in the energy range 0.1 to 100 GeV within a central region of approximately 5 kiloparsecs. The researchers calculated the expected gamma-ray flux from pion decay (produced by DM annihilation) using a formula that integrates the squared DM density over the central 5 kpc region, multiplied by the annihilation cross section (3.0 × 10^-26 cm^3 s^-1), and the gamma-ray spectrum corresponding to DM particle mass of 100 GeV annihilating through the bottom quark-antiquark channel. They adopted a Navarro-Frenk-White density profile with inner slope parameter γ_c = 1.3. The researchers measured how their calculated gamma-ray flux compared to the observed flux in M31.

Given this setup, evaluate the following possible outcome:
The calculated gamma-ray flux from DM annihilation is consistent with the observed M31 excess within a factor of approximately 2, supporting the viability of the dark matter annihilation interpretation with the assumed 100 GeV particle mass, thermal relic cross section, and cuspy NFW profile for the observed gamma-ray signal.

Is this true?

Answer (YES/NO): NO